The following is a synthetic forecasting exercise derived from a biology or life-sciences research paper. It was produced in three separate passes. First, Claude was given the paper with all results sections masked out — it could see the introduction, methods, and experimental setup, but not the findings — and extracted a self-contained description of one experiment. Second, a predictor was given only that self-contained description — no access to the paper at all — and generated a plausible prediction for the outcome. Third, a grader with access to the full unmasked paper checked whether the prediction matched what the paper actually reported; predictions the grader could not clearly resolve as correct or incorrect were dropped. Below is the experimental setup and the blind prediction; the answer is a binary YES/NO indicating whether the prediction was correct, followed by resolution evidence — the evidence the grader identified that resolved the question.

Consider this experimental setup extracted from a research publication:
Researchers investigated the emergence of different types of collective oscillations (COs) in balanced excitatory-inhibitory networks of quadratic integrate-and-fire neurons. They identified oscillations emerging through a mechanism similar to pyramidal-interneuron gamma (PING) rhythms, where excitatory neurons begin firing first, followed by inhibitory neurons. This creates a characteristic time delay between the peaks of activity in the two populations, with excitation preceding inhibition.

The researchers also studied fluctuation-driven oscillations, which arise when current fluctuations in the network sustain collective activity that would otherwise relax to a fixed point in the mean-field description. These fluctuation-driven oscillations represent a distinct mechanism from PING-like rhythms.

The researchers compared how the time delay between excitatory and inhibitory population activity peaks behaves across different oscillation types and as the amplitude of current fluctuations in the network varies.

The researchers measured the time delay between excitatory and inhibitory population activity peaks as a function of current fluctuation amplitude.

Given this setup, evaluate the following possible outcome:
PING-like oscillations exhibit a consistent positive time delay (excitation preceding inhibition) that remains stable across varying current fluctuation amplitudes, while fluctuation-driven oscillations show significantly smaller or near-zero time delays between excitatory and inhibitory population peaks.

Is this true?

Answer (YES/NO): NO